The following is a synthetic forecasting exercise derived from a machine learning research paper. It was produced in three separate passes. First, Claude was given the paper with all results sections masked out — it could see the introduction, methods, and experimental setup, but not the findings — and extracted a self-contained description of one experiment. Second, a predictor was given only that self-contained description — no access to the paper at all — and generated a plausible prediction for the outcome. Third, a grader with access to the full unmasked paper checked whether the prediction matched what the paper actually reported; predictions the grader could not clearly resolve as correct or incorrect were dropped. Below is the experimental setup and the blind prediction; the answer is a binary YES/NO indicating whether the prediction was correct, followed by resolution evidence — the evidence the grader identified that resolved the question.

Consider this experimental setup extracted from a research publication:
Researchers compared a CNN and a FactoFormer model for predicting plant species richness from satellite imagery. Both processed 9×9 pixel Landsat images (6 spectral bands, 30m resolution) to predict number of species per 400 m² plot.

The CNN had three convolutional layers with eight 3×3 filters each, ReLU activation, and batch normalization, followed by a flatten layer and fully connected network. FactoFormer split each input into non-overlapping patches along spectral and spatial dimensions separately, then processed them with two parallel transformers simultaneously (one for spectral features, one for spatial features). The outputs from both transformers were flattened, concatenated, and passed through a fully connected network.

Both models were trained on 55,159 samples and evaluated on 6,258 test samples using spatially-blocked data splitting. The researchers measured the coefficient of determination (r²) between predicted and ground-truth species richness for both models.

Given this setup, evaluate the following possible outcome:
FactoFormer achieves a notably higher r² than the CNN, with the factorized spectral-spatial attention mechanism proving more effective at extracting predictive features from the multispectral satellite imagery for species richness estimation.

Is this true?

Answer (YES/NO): YES